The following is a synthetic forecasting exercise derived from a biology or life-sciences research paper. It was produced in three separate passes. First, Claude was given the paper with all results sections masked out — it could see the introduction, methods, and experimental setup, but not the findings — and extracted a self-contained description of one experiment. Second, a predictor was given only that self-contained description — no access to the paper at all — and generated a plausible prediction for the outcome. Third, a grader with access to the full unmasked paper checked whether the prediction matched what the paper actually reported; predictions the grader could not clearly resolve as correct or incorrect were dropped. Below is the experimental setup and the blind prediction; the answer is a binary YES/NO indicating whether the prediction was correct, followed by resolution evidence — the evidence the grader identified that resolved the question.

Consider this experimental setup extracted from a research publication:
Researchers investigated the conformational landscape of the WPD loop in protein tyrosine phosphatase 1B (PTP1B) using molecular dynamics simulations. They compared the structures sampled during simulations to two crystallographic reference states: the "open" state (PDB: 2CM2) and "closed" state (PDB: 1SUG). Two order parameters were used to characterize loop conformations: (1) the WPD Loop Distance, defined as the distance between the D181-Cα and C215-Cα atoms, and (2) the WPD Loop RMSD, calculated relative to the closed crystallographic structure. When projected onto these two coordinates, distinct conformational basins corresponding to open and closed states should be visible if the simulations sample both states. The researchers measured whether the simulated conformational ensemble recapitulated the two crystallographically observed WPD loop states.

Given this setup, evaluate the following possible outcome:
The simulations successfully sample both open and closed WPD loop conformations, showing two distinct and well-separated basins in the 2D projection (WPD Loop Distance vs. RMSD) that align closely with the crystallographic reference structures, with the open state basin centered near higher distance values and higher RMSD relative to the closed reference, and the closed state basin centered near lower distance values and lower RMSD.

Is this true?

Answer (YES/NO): YES